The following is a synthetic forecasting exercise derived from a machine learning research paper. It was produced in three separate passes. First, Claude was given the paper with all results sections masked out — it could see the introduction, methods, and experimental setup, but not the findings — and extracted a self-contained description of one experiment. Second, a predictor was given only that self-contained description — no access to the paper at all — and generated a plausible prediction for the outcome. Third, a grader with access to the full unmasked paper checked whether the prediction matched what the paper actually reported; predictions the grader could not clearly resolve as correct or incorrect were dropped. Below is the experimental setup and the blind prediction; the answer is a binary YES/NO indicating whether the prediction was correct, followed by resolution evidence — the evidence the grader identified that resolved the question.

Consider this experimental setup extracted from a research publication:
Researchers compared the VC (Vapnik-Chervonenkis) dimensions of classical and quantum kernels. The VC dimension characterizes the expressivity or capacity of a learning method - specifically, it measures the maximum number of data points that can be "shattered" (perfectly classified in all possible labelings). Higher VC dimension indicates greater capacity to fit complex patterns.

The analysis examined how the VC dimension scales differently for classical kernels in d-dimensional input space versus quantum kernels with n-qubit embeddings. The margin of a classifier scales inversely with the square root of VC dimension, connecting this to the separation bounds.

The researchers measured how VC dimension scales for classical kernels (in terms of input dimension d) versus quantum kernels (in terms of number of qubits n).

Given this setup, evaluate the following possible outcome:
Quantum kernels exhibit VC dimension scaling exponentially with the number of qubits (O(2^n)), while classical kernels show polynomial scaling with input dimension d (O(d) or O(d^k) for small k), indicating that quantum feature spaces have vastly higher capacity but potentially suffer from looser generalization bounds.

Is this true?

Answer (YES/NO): YES